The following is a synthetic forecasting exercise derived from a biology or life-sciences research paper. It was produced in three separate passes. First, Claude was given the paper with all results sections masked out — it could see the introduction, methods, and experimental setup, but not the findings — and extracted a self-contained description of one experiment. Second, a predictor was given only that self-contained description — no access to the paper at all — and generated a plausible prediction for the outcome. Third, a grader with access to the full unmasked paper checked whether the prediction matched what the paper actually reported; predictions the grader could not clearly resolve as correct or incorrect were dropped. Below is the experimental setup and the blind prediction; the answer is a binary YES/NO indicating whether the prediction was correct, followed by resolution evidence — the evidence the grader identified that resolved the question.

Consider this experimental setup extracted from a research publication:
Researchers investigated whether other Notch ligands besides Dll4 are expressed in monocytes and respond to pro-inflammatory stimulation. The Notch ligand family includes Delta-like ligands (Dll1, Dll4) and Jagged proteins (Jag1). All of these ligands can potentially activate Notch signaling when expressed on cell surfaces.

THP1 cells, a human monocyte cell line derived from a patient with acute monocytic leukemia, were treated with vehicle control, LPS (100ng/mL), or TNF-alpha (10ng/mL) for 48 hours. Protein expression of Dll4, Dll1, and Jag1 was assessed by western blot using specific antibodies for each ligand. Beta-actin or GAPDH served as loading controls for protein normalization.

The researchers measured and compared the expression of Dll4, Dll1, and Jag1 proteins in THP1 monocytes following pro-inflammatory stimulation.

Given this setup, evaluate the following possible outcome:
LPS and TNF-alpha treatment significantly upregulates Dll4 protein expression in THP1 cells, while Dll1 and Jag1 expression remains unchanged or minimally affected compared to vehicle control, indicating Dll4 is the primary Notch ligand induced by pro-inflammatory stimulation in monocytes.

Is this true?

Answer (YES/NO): YES